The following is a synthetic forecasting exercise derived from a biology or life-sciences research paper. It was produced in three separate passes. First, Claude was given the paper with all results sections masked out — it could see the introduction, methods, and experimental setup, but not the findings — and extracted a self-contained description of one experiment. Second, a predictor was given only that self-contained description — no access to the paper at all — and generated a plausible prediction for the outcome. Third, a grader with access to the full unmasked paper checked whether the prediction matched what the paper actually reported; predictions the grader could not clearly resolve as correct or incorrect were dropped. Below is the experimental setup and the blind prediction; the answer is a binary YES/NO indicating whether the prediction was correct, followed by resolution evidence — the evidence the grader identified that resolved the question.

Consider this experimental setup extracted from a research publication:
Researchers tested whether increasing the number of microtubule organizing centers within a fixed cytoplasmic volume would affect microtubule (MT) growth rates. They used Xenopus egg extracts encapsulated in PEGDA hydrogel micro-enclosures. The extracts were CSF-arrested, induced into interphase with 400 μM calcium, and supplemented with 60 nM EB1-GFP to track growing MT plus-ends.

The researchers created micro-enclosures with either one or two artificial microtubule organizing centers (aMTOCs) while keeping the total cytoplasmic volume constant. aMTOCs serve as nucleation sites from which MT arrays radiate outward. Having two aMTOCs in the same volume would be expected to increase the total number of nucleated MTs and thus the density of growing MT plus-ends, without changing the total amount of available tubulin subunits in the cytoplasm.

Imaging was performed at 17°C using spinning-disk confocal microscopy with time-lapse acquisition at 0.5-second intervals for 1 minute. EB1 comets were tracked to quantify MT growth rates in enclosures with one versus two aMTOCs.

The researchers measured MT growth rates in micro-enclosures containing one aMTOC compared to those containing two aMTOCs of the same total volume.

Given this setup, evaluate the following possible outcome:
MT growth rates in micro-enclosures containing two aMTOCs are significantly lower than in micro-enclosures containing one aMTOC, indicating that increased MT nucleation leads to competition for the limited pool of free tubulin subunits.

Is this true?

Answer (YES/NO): NO